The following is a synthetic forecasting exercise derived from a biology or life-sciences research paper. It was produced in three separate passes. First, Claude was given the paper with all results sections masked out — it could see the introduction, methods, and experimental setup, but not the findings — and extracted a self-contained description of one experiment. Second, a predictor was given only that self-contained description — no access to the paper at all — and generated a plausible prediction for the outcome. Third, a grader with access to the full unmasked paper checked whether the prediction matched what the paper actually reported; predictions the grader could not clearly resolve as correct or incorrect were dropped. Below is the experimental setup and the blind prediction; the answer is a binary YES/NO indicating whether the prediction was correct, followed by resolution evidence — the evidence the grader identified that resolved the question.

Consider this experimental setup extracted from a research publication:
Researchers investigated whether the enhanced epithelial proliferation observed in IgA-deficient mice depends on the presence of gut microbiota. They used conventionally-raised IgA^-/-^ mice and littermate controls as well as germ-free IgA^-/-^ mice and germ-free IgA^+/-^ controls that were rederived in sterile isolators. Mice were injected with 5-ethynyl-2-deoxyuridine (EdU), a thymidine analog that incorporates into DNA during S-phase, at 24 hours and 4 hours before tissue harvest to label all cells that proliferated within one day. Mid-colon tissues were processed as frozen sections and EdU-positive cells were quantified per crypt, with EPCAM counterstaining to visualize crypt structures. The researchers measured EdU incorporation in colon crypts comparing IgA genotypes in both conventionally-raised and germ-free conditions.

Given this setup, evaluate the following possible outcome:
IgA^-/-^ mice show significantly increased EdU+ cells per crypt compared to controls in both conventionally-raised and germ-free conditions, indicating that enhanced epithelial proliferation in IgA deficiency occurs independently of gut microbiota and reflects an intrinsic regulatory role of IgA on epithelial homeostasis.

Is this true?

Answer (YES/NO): NO